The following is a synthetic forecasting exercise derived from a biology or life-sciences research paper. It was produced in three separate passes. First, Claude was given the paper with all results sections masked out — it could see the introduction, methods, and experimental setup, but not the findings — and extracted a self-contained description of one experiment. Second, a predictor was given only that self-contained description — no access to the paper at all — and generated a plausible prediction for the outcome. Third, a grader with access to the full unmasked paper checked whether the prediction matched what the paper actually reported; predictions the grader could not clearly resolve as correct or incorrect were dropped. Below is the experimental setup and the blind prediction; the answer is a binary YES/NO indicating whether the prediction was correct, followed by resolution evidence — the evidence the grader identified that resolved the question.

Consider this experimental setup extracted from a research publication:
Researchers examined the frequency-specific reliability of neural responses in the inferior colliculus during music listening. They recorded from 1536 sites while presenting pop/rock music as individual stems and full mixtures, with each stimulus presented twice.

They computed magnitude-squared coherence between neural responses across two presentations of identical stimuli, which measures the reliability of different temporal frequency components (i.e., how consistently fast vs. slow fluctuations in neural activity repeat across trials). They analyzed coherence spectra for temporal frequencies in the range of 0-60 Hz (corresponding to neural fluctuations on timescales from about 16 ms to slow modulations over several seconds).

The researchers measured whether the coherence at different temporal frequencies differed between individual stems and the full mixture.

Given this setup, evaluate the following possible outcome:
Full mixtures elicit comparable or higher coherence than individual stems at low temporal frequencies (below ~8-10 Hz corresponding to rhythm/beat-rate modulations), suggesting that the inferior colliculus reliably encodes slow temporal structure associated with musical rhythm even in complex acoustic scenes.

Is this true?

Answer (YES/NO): NO